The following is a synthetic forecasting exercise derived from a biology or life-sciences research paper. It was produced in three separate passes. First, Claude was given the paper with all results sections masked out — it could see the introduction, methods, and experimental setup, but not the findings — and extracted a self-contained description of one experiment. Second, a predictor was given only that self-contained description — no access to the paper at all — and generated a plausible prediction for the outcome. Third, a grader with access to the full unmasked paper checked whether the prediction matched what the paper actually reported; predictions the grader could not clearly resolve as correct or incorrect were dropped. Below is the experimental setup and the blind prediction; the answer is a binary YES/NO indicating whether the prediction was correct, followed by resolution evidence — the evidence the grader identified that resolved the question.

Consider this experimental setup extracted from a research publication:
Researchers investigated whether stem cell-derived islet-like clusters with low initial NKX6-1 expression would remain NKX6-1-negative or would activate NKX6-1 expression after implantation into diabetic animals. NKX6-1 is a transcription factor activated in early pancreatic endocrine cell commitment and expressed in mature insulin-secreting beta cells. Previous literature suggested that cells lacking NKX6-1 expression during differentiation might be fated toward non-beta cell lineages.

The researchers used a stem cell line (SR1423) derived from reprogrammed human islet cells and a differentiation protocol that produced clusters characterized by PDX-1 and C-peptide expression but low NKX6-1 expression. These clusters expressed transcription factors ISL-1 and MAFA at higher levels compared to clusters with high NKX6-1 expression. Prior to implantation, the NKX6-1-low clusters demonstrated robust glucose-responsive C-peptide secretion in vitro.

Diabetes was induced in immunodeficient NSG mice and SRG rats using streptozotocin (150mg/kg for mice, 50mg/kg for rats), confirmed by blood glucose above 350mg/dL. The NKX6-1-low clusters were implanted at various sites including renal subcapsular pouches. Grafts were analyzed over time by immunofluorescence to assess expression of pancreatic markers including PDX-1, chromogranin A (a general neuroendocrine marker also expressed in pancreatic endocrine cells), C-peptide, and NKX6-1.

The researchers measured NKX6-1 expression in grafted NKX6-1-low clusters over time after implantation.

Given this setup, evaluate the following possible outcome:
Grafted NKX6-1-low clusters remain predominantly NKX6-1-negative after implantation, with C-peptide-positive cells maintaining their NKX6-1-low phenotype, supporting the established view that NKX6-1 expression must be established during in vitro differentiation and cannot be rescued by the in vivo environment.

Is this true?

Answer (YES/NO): NO